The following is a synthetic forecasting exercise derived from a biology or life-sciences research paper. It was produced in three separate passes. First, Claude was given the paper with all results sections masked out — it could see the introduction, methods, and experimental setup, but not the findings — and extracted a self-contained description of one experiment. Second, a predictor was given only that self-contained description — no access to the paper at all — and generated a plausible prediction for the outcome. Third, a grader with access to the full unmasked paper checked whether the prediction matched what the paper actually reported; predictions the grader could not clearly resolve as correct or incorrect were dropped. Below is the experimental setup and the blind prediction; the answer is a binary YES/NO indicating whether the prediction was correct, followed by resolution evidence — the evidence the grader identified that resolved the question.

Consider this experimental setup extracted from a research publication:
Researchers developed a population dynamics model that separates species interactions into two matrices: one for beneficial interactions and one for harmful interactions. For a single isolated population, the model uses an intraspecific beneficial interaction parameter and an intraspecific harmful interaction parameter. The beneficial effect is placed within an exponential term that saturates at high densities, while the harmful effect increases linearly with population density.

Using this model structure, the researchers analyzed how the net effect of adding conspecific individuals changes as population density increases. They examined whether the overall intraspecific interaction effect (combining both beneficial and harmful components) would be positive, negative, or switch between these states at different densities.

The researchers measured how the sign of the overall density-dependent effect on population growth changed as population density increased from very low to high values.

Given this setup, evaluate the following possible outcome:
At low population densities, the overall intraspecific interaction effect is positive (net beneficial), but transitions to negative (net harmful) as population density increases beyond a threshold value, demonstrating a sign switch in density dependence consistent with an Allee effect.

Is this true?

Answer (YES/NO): YES